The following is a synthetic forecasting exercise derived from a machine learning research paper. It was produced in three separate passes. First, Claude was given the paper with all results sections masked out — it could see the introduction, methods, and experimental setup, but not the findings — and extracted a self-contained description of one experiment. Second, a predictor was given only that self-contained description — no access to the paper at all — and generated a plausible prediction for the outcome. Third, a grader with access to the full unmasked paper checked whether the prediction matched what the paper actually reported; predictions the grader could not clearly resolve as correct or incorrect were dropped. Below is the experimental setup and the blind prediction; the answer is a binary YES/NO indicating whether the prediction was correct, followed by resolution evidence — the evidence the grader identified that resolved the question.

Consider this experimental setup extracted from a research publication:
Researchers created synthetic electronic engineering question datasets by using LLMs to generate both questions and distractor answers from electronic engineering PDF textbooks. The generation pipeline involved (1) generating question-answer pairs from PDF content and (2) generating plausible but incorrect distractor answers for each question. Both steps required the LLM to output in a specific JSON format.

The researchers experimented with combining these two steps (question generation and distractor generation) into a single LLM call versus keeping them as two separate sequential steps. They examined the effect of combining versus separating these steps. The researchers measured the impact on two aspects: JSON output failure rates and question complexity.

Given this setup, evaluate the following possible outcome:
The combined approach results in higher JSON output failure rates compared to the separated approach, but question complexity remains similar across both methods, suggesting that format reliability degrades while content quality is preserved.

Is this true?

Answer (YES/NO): NO